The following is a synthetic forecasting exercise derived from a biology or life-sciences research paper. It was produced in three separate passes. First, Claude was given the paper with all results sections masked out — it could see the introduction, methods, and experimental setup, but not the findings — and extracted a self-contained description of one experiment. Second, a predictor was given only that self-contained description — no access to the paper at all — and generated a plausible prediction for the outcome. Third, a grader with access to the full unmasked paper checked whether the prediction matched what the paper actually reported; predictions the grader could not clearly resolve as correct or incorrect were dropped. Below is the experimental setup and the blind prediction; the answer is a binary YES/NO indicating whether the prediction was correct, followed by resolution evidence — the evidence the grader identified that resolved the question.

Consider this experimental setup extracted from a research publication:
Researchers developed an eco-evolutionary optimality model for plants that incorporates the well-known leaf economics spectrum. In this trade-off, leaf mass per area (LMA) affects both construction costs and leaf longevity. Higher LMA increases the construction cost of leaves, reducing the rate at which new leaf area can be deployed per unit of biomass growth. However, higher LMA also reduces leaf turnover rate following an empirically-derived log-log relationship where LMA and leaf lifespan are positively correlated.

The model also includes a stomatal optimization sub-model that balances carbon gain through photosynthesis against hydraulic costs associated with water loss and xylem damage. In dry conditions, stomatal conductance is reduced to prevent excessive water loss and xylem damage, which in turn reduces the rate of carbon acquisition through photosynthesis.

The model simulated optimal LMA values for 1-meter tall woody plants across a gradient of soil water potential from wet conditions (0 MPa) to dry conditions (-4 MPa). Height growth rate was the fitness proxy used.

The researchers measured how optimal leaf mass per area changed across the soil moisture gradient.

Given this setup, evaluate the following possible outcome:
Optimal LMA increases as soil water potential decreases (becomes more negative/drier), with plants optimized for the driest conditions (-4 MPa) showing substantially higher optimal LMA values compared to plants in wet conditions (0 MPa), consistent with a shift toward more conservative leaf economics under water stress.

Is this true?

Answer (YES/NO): YES